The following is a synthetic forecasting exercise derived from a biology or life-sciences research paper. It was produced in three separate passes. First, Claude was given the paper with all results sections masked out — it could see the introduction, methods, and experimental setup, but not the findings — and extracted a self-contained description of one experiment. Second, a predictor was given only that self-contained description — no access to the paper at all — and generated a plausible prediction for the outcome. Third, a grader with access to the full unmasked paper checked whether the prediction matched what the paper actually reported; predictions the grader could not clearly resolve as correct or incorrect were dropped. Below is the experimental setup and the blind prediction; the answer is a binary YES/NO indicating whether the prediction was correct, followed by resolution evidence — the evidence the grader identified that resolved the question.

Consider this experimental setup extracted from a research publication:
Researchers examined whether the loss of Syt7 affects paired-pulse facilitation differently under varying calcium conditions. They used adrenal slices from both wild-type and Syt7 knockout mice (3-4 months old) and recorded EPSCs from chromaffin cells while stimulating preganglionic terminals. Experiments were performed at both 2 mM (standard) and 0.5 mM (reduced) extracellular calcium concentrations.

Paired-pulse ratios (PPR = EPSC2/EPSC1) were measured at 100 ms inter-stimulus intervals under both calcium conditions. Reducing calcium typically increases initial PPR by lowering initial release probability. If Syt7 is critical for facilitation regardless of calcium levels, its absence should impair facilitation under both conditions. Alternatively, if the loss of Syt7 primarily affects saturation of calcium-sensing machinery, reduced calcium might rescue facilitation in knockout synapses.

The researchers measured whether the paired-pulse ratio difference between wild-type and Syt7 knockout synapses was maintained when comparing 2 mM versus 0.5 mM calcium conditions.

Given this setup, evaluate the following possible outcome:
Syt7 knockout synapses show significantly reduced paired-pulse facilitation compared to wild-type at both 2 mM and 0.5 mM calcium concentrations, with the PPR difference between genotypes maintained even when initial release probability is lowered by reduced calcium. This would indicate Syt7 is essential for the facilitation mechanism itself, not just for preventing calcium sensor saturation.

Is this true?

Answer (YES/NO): YES